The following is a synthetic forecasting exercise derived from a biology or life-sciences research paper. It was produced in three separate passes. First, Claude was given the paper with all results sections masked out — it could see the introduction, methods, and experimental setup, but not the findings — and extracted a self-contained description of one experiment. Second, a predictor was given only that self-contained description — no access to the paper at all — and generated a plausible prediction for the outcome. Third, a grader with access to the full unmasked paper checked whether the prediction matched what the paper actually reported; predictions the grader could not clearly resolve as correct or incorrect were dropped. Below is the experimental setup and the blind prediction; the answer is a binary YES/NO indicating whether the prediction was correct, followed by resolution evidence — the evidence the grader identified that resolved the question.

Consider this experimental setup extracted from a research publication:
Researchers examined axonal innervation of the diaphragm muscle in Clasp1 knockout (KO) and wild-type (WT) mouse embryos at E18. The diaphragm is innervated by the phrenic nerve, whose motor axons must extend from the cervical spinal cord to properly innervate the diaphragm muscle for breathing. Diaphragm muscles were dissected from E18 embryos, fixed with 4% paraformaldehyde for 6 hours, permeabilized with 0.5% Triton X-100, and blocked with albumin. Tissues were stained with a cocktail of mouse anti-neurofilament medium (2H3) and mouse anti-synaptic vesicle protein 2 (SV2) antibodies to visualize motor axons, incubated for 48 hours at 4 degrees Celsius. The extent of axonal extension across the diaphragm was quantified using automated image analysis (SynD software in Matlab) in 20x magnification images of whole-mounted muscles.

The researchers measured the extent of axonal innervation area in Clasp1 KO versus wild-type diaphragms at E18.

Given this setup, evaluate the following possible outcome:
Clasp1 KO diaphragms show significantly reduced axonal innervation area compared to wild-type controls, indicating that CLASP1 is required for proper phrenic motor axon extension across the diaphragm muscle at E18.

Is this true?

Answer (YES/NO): NO